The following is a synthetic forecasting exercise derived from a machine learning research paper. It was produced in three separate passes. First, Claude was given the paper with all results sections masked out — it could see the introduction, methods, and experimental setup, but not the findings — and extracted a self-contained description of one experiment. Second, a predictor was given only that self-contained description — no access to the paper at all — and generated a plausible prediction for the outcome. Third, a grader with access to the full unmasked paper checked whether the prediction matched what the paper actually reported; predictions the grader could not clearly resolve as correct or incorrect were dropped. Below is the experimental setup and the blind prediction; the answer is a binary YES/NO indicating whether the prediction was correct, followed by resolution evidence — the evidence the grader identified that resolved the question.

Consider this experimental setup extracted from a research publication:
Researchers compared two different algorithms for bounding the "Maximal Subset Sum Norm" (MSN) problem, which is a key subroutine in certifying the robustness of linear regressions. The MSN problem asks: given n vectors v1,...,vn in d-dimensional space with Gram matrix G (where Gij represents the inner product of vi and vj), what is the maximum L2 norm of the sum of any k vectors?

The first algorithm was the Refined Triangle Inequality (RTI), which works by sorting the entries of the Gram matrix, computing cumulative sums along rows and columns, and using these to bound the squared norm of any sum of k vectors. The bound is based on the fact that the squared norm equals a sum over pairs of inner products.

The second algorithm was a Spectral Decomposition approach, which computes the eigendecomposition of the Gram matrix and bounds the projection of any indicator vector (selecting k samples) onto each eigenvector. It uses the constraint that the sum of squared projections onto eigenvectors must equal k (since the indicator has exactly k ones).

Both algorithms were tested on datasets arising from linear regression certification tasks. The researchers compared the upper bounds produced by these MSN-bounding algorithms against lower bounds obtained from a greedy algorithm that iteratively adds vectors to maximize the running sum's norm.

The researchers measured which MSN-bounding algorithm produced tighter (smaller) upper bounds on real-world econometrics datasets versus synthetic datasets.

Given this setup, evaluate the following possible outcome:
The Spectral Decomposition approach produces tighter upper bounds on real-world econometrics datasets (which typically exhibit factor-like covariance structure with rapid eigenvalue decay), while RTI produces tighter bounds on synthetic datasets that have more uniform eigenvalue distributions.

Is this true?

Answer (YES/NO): NO